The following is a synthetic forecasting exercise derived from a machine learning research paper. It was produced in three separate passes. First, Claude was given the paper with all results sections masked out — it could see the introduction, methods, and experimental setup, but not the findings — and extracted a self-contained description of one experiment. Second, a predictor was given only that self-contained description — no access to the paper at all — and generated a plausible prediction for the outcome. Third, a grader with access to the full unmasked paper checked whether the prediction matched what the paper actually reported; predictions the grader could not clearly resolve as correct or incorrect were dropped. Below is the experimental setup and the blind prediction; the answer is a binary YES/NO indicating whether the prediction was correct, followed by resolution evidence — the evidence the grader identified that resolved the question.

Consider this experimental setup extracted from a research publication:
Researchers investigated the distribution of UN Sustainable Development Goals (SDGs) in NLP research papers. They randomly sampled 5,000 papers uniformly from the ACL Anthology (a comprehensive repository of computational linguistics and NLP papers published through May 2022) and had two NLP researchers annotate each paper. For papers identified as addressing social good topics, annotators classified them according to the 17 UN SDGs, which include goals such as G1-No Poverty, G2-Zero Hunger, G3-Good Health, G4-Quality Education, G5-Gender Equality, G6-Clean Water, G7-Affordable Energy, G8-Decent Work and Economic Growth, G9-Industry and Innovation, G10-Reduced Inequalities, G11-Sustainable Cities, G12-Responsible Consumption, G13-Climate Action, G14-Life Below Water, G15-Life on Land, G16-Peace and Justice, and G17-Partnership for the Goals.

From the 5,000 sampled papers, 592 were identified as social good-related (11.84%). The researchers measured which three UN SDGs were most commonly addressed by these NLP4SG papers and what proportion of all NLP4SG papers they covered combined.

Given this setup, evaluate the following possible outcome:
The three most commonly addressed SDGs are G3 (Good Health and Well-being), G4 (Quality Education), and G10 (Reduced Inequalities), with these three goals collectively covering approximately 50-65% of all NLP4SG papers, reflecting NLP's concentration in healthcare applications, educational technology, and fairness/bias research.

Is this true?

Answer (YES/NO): NO